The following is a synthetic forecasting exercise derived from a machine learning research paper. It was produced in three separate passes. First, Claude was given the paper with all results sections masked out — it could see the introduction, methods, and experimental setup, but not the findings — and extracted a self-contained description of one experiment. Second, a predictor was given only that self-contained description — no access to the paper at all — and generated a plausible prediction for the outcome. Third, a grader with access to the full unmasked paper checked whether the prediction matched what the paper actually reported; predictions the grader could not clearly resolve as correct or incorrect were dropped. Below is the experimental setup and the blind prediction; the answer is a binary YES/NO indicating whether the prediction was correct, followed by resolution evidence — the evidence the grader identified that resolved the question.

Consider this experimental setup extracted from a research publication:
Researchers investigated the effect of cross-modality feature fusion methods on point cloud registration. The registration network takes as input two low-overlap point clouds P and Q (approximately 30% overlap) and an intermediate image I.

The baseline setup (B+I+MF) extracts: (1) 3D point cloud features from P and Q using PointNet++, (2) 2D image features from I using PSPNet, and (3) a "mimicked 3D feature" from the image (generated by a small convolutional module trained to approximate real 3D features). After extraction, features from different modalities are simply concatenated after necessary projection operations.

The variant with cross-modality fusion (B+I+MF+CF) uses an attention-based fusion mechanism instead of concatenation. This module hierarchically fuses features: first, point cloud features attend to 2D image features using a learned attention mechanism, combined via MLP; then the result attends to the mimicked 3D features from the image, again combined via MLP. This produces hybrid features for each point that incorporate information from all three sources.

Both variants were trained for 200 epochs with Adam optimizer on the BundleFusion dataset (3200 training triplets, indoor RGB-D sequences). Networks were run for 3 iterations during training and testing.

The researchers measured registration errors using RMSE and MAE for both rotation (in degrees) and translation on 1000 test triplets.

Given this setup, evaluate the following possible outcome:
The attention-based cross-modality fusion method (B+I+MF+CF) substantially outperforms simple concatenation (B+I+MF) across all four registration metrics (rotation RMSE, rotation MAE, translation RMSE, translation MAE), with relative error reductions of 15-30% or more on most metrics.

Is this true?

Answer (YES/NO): YES